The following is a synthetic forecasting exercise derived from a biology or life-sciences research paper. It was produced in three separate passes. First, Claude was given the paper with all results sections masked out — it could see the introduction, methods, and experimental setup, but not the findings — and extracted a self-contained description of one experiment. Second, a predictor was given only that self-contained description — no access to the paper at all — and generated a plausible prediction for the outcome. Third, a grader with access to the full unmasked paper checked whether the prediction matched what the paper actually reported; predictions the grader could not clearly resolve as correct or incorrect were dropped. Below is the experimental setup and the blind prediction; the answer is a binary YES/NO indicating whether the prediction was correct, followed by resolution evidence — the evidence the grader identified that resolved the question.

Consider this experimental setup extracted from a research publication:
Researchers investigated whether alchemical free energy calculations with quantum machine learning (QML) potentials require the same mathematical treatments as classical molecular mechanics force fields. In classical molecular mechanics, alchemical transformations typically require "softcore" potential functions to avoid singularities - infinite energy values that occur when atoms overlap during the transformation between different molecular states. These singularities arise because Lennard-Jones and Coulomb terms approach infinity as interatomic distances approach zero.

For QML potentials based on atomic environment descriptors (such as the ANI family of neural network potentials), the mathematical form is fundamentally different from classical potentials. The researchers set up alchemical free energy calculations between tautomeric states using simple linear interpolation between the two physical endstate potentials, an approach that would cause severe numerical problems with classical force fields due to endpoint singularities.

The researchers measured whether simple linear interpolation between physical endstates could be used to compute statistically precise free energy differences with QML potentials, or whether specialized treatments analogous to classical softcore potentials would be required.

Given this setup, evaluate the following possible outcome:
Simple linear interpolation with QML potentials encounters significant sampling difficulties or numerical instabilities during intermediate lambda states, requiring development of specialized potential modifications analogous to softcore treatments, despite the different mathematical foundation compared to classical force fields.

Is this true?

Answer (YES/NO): NO